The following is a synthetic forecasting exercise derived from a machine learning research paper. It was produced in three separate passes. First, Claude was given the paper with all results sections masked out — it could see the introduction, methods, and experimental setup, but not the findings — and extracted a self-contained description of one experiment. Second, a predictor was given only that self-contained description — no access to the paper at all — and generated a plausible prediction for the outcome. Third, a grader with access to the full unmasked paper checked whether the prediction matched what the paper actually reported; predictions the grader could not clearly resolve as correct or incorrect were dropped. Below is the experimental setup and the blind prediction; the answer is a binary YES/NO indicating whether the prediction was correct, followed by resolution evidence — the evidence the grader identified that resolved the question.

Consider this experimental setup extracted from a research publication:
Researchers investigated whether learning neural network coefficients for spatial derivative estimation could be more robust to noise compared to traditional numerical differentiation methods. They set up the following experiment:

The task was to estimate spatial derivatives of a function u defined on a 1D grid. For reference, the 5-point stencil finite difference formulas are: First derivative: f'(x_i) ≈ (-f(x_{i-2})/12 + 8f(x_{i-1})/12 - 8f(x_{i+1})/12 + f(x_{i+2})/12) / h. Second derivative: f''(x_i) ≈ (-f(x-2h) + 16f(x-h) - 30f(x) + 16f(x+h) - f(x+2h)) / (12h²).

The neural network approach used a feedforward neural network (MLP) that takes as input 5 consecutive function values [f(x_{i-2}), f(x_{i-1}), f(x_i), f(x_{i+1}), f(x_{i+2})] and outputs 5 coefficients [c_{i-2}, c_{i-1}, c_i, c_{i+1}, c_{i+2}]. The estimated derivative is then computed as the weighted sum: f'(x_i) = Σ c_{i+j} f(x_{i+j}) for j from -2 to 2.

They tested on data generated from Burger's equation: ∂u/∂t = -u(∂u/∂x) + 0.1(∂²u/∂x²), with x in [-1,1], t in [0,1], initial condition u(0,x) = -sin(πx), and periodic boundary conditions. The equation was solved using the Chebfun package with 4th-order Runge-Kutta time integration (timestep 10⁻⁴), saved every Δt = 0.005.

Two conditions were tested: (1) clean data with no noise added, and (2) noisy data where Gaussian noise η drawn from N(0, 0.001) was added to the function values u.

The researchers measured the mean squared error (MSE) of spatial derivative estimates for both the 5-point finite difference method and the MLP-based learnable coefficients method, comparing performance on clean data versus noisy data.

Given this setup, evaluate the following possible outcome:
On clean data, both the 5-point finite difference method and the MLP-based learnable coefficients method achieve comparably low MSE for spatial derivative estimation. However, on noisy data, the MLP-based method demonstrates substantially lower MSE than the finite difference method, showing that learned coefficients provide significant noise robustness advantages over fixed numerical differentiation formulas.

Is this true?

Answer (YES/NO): NO